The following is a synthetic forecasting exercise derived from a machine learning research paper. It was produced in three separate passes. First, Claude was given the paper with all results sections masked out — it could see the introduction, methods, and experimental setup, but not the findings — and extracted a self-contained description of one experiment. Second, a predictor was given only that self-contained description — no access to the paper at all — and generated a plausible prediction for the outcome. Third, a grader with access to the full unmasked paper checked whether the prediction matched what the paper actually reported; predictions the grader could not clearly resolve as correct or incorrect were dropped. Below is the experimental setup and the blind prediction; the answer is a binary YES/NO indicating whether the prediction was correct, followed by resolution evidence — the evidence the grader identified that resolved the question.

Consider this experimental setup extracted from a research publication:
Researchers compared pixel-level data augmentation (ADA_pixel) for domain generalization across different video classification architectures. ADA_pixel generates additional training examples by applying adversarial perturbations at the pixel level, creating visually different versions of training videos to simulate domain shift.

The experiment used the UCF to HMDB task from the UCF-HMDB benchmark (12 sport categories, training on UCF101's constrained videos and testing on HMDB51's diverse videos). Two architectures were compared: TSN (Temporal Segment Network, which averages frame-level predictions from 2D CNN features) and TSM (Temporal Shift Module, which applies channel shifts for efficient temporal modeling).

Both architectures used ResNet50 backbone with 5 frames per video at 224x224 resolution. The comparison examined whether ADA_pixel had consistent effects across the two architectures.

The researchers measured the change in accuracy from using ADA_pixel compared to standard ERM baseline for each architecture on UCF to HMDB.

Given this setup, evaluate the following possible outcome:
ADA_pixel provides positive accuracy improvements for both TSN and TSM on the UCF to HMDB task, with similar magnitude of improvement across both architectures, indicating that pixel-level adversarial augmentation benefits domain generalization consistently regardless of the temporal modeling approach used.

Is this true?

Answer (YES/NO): NO